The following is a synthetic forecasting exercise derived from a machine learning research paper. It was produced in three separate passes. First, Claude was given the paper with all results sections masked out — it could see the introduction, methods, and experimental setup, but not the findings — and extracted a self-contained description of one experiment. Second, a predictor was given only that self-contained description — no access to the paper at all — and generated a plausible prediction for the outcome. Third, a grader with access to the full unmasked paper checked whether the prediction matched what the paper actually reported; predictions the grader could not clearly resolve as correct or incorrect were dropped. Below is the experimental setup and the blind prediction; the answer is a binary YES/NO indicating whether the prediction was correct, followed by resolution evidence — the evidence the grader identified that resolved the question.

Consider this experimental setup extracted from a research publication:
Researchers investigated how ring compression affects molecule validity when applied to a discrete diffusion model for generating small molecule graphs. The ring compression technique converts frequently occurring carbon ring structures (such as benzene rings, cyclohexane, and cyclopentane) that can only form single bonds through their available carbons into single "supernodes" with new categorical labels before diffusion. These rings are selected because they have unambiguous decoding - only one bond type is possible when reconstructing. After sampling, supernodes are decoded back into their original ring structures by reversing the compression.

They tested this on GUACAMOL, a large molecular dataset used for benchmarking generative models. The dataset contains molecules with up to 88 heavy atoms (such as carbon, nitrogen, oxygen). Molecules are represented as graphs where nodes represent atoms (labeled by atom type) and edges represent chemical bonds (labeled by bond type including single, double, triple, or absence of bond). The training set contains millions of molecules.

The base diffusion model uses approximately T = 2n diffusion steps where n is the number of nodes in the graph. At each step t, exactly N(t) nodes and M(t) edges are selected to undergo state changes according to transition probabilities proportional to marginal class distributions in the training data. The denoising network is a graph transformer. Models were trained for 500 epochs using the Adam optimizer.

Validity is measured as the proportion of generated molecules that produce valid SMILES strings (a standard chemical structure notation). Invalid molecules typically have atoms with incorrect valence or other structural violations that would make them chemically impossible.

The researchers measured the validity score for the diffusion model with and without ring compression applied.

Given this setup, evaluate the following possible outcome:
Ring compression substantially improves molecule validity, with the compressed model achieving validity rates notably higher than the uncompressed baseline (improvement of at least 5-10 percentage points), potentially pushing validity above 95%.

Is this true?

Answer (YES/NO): NO